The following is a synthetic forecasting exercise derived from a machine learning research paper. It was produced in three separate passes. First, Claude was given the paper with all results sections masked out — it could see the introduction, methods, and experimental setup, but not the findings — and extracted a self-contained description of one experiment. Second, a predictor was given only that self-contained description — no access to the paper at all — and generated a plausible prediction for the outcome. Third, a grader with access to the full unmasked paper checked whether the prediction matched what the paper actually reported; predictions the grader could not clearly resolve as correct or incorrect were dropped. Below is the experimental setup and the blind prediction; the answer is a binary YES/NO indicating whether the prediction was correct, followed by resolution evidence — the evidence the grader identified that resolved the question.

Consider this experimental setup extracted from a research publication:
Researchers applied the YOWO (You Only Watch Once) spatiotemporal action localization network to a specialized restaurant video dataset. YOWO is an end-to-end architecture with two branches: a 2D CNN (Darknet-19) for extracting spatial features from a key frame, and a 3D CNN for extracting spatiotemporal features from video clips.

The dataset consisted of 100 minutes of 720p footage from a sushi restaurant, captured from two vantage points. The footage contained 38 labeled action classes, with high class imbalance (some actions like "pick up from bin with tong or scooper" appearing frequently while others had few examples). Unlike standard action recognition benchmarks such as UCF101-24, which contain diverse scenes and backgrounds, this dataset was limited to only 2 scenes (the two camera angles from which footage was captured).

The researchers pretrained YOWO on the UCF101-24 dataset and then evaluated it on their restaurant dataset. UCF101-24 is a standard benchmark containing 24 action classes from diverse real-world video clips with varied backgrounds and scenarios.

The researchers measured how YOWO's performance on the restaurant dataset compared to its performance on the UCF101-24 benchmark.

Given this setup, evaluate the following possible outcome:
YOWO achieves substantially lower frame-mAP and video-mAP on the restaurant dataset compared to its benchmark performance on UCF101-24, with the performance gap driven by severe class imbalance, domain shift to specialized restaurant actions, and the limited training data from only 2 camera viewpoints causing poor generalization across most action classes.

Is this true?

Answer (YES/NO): NO